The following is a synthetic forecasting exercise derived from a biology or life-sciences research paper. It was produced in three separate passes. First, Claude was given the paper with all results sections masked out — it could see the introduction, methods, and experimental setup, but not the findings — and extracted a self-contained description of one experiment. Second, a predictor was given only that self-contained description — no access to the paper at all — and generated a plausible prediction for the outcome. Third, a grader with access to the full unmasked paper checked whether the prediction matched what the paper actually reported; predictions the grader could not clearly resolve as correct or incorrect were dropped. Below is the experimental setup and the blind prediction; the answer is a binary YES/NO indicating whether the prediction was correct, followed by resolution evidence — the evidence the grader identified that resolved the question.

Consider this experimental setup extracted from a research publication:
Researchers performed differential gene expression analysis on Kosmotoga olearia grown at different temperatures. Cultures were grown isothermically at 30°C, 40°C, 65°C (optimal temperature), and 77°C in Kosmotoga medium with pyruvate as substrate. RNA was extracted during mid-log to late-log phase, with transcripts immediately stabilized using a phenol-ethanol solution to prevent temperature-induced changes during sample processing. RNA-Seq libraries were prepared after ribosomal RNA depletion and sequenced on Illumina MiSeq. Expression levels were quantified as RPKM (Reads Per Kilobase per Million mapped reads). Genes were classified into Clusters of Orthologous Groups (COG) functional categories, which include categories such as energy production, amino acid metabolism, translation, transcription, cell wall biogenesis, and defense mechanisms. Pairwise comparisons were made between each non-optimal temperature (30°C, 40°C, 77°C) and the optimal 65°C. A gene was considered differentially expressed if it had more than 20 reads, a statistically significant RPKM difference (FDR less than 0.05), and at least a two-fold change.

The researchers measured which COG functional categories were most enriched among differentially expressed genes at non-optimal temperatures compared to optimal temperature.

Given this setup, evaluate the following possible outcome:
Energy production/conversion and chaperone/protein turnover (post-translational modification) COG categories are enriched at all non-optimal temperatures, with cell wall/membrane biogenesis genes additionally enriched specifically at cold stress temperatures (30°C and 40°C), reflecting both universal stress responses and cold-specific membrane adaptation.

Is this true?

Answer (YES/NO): NO